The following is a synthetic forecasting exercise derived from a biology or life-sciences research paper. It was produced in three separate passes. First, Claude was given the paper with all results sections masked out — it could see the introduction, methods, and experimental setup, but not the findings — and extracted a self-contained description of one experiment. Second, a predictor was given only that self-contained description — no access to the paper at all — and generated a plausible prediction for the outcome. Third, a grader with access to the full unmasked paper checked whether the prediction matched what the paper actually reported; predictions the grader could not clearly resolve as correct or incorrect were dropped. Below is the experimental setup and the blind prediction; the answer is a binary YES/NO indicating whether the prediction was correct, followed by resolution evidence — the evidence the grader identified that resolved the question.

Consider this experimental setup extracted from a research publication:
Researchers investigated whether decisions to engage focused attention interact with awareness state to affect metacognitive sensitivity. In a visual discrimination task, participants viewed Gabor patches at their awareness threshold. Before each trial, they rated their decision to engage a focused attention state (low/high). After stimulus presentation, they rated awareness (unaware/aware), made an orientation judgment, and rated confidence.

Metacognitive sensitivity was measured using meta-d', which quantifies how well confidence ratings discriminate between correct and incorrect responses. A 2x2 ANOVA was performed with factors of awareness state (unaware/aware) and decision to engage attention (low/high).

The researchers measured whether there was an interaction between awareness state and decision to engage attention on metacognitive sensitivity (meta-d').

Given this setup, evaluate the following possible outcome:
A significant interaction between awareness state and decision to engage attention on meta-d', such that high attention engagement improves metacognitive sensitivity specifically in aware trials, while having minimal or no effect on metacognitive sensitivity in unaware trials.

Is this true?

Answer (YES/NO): YES